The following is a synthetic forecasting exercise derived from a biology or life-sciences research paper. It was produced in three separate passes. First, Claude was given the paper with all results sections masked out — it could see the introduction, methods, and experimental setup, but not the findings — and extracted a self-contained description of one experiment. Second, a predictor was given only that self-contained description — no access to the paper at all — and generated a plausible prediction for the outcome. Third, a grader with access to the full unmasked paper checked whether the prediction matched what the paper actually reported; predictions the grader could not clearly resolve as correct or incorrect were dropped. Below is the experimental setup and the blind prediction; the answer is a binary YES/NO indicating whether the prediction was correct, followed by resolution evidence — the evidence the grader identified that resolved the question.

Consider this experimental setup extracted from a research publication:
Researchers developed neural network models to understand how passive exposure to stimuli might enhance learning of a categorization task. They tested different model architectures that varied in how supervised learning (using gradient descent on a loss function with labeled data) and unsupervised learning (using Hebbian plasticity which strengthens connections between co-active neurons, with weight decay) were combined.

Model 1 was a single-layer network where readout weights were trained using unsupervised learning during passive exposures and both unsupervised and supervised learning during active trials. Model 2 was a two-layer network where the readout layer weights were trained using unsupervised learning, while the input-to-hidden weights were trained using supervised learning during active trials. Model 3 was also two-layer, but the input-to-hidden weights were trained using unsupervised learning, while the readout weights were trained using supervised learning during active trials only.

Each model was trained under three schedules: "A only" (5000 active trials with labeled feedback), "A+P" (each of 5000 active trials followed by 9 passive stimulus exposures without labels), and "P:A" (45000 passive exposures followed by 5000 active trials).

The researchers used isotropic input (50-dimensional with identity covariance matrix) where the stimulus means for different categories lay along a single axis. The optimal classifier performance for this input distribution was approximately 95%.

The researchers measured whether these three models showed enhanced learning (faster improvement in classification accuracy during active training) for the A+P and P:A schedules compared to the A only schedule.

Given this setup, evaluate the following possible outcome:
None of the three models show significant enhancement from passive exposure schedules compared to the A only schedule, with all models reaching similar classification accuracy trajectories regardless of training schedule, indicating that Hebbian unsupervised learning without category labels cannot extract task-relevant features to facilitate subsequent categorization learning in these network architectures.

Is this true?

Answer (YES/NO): NO